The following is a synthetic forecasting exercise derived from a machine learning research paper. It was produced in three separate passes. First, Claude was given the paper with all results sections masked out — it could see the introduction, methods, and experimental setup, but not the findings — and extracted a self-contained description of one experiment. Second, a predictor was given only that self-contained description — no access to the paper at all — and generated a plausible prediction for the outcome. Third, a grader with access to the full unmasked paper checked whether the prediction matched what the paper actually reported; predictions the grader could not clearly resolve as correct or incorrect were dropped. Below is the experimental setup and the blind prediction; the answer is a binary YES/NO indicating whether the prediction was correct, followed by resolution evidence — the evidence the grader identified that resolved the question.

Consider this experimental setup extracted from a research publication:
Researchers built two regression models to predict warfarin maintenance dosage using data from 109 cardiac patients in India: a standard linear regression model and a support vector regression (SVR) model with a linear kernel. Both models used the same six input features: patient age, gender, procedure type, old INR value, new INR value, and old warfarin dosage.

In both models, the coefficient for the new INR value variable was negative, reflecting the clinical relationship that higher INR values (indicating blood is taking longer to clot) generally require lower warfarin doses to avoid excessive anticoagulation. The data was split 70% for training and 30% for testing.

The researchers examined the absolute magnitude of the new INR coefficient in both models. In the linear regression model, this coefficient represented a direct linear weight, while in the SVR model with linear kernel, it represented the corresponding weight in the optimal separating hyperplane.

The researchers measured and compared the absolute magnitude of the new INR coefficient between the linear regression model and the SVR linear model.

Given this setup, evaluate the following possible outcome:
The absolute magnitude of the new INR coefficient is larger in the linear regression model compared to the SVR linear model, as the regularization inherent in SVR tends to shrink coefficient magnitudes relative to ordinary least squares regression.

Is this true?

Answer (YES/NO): NO